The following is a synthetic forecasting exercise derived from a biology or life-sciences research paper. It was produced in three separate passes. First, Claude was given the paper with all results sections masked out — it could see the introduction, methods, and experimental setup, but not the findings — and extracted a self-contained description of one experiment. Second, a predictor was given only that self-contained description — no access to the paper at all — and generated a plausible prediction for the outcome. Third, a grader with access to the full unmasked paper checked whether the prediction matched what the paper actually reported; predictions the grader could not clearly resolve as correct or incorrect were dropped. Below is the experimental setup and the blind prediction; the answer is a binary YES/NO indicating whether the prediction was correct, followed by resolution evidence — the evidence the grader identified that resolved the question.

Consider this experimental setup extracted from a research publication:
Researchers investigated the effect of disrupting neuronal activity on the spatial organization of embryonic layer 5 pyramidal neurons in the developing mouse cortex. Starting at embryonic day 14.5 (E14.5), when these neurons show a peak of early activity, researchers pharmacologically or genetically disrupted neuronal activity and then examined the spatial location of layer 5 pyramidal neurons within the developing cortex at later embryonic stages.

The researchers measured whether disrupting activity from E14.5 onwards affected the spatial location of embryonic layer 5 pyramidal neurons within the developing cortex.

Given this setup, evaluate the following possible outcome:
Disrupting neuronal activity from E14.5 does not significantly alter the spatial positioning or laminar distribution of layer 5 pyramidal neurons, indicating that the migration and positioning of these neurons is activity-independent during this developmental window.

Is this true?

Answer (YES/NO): NO